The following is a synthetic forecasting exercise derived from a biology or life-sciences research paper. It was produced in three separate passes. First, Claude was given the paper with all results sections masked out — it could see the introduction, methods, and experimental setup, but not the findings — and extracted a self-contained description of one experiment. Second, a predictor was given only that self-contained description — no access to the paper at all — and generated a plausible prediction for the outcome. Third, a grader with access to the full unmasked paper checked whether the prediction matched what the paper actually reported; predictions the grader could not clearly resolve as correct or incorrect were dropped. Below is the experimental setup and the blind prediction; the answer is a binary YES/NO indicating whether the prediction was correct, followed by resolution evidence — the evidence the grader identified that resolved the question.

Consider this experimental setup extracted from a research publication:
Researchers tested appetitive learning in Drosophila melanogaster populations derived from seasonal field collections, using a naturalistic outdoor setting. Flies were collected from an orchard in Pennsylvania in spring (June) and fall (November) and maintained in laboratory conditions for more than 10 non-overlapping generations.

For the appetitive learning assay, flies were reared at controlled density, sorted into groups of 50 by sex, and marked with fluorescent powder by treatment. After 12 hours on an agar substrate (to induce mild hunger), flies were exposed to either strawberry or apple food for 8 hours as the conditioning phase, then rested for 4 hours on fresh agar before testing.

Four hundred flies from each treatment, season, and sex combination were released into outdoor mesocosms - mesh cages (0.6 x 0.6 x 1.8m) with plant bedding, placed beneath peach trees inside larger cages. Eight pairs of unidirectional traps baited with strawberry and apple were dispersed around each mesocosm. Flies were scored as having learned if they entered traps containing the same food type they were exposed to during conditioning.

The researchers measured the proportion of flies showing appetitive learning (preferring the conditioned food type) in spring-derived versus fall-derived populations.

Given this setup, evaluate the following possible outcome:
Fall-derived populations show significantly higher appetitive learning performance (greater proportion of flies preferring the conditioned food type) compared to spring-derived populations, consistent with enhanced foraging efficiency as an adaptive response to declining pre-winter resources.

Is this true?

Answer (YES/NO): NO